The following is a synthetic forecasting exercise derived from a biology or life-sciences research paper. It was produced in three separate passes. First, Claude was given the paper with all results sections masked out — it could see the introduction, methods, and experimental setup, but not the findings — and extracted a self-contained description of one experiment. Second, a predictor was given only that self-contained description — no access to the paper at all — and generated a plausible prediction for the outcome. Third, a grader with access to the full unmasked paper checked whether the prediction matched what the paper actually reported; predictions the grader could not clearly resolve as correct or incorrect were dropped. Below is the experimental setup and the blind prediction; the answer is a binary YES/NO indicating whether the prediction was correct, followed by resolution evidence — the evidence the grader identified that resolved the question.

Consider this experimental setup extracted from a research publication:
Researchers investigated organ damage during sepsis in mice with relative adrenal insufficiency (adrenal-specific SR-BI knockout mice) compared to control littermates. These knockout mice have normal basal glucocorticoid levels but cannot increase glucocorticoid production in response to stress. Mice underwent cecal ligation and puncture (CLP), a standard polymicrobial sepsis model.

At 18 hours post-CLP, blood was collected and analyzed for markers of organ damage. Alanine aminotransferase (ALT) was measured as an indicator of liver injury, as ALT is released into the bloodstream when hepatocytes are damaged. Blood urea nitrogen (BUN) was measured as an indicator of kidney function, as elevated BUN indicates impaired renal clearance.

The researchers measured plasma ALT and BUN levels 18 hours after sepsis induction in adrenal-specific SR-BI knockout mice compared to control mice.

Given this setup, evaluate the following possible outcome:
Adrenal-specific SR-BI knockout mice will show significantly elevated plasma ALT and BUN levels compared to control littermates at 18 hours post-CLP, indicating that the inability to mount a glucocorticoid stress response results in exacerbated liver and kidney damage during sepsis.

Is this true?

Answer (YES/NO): NO